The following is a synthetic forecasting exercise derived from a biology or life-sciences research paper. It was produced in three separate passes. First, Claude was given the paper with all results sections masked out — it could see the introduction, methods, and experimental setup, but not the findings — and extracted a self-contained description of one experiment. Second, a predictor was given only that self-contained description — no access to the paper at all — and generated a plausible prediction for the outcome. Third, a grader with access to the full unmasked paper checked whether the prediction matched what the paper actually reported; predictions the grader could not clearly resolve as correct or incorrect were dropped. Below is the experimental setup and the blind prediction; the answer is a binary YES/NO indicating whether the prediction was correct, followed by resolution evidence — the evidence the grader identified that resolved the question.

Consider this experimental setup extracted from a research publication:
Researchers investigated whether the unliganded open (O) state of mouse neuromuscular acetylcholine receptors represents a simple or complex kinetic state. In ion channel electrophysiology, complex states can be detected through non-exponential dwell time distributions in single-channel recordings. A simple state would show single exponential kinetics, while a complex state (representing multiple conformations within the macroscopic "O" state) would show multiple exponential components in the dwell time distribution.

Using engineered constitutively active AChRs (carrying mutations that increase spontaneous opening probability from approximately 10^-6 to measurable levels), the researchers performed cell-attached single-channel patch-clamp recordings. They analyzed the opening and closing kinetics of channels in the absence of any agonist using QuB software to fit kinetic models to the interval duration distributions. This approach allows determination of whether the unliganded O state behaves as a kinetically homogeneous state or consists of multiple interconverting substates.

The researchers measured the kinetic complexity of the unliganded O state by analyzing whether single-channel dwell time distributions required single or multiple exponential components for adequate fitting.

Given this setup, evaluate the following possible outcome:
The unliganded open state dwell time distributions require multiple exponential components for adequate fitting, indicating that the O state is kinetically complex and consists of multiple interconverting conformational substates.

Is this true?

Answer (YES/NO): YES